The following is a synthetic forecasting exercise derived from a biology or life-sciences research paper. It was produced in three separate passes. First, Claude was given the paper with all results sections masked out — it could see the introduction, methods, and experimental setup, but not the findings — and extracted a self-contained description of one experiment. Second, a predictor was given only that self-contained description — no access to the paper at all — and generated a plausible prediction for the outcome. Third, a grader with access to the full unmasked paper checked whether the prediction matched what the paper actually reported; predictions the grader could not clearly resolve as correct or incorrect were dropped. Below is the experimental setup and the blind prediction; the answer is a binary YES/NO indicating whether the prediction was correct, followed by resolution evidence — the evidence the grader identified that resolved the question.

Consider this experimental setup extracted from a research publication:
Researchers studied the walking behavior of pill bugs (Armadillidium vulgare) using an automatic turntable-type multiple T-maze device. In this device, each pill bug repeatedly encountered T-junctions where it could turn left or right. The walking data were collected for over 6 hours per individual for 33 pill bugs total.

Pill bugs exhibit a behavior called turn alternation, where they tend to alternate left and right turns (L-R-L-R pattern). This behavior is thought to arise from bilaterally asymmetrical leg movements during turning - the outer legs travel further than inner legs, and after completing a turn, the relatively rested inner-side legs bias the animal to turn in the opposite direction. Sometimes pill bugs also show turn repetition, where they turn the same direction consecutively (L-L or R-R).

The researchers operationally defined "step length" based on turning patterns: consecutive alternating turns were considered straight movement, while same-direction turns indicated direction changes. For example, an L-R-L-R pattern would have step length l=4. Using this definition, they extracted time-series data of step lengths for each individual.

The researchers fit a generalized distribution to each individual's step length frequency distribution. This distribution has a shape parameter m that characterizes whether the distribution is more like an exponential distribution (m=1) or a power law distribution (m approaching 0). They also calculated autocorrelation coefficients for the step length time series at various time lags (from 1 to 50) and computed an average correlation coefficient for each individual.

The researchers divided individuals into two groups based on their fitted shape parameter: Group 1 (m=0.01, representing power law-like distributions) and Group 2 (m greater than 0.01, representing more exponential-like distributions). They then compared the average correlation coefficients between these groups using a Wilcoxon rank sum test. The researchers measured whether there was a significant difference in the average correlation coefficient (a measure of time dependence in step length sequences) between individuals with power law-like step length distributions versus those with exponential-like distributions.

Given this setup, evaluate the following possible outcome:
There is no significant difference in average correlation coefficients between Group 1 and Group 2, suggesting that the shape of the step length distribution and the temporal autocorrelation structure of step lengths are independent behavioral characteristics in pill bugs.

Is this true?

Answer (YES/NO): NO